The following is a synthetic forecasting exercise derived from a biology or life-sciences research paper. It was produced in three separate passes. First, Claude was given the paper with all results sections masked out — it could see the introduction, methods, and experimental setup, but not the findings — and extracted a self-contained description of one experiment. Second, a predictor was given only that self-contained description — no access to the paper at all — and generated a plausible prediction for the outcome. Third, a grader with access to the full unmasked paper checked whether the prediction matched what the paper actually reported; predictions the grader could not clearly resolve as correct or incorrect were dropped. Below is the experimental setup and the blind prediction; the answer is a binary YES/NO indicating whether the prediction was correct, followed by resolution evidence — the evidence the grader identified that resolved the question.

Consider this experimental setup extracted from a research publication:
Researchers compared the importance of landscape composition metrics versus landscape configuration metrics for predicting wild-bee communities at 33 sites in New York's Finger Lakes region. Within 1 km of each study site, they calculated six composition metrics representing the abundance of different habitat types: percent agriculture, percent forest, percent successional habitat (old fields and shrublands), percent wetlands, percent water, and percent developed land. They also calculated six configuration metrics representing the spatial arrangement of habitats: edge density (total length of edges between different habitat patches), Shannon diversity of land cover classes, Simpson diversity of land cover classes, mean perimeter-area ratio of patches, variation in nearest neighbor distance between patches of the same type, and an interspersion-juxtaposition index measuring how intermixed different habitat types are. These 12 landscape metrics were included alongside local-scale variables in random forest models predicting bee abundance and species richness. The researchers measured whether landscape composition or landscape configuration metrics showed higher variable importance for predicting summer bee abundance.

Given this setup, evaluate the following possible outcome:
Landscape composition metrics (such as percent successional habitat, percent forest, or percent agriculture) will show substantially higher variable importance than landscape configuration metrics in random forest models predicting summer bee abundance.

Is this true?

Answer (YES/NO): NO